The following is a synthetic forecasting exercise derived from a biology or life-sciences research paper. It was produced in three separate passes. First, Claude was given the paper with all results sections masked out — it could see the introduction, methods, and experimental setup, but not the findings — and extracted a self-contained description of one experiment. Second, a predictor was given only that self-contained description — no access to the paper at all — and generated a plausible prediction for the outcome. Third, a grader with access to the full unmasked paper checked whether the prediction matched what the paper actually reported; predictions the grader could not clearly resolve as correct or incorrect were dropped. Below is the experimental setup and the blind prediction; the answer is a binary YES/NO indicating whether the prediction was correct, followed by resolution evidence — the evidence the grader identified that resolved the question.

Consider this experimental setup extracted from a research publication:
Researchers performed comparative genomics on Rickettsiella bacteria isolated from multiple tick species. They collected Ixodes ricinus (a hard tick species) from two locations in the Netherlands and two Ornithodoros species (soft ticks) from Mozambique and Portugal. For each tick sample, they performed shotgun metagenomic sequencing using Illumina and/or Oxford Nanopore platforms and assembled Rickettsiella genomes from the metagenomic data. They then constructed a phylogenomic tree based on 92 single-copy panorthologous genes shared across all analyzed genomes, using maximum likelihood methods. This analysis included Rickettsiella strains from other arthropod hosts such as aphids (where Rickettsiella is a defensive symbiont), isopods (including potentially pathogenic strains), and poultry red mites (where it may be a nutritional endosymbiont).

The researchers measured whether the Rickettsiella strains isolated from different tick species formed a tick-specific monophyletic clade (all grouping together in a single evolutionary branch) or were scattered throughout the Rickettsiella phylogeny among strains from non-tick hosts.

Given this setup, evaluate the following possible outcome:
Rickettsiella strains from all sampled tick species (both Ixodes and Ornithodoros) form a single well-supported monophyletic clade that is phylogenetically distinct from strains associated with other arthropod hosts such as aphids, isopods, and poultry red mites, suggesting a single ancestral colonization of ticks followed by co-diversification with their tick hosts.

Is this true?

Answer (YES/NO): NO